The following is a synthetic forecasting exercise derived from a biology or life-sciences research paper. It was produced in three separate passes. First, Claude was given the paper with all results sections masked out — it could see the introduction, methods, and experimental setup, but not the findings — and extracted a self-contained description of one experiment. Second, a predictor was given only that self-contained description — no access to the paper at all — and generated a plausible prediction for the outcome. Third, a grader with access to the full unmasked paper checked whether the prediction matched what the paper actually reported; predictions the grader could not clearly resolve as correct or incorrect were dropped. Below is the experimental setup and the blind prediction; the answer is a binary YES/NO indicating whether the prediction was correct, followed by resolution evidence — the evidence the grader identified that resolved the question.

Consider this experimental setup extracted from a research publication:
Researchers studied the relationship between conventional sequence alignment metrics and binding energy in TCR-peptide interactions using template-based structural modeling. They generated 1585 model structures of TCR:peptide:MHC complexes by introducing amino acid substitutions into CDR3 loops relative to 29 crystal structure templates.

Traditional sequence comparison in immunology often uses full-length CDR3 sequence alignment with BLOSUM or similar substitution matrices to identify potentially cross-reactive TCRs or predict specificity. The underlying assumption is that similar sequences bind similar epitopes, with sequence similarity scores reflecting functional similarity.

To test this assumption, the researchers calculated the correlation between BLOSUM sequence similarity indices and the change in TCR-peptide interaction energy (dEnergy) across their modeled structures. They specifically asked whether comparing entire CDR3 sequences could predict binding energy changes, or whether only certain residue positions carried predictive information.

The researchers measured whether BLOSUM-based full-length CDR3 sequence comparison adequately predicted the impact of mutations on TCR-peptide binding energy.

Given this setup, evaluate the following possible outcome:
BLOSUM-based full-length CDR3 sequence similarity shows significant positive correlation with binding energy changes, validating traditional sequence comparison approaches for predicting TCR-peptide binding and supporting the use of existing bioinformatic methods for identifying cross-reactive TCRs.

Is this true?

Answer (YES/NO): NO